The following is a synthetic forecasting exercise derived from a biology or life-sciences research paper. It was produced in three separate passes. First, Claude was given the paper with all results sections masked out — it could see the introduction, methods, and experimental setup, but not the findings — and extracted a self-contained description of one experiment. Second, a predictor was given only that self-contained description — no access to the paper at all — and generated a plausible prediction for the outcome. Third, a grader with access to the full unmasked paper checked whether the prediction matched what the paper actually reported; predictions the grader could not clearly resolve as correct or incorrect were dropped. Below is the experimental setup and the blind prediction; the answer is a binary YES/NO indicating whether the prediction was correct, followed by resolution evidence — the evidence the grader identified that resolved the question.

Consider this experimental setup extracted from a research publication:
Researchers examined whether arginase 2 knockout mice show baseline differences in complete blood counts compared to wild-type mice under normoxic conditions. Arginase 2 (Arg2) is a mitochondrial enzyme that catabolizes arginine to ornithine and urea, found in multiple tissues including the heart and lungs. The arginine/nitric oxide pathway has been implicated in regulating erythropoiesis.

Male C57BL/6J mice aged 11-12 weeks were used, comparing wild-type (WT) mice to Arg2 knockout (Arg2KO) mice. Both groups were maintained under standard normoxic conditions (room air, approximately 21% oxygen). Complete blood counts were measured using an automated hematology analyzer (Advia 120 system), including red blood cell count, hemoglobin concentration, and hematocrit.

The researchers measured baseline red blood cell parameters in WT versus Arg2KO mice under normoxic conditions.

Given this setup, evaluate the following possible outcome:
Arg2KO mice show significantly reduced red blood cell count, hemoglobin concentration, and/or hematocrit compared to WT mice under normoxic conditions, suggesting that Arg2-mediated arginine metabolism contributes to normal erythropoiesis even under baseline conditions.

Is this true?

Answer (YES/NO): NO